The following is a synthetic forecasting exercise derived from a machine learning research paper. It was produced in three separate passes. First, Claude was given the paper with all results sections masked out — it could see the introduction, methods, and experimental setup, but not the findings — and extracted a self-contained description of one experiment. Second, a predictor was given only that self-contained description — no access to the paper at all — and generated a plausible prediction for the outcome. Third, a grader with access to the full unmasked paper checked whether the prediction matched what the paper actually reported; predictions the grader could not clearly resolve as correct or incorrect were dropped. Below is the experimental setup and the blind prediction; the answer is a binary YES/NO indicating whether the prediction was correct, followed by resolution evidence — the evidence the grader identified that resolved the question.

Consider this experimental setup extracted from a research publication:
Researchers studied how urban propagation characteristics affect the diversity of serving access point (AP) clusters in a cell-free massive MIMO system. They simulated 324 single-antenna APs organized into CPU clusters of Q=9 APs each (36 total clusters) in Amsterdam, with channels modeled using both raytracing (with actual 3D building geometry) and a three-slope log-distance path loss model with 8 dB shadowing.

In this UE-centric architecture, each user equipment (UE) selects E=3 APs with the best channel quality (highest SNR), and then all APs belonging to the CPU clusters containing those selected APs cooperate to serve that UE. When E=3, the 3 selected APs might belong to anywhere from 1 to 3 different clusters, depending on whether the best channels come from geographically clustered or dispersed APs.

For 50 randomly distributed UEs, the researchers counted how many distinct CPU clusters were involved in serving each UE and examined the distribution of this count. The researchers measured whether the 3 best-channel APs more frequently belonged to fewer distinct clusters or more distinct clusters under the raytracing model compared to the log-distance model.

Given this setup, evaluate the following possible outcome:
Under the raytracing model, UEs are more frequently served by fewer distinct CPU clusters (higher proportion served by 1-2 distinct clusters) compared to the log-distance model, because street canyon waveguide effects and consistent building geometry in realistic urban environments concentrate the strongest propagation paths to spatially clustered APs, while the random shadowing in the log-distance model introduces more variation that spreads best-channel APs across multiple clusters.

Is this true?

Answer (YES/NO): NO